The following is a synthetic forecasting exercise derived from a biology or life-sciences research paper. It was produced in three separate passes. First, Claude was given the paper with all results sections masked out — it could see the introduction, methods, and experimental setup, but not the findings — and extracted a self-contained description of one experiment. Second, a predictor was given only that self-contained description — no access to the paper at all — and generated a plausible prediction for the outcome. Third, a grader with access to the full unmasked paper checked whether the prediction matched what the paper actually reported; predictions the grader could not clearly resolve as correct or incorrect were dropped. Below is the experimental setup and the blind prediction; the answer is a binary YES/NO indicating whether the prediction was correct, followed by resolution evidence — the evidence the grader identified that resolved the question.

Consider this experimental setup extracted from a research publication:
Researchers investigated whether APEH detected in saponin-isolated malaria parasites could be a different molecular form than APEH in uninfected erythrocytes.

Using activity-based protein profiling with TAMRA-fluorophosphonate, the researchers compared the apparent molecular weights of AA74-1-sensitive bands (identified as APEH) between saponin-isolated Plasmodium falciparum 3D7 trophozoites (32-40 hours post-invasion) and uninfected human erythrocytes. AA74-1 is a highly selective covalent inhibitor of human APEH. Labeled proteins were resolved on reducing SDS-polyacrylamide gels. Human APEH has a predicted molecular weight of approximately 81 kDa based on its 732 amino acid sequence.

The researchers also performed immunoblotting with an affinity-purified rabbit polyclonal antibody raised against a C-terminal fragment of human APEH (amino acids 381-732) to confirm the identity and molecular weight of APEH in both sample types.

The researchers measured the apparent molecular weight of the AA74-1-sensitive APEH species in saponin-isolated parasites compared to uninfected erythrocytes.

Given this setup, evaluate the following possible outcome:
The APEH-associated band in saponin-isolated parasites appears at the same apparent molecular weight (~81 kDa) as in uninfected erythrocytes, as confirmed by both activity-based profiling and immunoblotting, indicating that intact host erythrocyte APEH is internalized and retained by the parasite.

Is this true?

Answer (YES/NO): NO